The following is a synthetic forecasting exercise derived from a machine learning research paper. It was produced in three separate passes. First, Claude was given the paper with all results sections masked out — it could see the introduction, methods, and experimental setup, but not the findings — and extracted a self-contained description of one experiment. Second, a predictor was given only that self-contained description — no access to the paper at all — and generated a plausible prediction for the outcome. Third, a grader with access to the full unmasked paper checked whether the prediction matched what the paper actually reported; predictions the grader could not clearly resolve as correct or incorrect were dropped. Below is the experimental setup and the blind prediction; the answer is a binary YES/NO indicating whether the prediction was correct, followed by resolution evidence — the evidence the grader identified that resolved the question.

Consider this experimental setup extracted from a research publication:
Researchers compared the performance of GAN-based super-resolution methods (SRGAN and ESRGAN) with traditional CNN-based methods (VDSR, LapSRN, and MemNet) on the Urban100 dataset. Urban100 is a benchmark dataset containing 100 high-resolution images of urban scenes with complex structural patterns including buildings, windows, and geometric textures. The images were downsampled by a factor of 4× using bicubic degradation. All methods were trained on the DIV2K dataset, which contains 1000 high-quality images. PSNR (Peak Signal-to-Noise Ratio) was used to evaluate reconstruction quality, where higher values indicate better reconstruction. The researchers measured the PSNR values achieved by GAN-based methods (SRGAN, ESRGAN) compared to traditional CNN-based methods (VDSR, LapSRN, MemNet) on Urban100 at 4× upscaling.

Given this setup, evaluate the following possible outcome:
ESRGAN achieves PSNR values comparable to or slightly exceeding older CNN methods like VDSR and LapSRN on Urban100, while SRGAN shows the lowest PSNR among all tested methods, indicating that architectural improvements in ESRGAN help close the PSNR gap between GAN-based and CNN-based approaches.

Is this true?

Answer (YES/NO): NO